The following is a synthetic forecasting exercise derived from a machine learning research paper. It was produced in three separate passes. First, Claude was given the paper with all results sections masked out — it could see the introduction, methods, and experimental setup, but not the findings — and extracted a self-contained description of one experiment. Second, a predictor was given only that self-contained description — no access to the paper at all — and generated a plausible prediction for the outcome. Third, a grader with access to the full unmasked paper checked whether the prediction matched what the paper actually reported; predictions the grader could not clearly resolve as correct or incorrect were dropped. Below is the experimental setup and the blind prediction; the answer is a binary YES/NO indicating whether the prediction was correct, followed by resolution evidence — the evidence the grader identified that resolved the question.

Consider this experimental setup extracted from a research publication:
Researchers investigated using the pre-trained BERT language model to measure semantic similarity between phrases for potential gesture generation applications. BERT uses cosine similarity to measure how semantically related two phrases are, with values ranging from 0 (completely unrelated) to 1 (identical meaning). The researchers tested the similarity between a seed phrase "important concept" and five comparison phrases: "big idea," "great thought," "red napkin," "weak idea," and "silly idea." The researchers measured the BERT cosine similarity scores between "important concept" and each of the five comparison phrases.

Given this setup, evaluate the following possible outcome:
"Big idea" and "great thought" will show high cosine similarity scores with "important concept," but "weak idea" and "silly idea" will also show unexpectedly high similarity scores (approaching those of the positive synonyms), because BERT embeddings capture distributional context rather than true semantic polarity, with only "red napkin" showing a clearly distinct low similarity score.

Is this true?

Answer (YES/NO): NO